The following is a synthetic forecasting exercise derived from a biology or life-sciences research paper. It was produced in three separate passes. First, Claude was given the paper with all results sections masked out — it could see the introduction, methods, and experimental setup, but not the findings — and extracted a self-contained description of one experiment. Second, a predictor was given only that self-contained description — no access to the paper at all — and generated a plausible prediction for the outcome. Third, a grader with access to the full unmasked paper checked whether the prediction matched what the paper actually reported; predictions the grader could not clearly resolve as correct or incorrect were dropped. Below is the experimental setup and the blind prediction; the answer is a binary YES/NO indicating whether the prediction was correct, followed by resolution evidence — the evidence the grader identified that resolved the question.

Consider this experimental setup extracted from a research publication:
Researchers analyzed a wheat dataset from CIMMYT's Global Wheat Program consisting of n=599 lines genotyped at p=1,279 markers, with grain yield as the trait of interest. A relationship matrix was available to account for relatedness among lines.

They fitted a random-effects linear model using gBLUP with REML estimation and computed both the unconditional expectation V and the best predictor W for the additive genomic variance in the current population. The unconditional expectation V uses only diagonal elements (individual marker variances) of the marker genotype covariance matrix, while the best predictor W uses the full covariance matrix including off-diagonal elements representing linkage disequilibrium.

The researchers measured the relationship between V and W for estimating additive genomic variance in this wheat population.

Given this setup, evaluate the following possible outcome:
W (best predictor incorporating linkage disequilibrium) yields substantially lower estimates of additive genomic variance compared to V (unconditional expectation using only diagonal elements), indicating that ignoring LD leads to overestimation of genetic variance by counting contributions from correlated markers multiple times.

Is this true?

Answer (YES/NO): NO